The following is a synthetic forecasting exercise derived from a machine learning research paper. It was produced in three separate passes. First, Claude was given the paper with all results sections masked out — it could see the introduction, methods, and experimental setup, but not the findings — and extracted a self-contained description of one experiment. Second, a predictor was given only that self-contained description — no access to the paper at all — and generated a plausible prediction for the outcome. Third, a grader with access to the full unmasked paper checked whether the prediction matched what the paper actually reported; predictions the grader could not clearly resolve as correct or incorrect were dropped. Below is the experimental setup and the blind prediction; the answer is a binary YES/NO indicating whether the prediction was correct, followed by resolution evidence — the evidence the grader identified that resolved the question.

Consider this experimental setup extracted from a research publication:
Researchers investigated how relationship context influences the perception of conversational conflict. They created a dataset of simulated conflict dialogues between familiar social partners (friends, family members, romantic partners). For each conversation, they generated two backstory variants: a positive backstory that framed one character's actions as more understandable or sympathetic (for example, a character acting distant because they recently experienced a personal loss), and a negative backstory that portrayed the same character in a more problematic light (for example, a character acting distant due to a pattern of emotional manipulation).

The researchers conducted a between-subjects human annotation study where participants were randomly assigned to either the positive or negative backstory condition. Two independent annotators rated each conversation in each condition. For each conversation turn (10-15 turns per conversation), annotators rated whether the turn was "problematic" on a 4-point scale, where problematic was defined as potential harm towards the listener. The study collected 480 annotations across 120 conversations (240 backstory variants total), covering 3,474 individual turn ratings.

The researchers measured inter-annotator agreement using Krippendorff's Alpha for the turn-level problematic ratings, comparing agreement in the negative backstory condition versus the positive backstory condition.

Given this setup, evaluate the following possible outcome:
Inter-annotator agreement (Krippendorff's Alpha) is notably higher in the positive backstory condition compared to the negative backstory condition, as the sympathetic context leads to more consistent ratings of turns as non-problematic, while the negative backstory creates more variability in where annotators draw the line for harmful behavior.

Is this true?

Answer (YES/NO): NO